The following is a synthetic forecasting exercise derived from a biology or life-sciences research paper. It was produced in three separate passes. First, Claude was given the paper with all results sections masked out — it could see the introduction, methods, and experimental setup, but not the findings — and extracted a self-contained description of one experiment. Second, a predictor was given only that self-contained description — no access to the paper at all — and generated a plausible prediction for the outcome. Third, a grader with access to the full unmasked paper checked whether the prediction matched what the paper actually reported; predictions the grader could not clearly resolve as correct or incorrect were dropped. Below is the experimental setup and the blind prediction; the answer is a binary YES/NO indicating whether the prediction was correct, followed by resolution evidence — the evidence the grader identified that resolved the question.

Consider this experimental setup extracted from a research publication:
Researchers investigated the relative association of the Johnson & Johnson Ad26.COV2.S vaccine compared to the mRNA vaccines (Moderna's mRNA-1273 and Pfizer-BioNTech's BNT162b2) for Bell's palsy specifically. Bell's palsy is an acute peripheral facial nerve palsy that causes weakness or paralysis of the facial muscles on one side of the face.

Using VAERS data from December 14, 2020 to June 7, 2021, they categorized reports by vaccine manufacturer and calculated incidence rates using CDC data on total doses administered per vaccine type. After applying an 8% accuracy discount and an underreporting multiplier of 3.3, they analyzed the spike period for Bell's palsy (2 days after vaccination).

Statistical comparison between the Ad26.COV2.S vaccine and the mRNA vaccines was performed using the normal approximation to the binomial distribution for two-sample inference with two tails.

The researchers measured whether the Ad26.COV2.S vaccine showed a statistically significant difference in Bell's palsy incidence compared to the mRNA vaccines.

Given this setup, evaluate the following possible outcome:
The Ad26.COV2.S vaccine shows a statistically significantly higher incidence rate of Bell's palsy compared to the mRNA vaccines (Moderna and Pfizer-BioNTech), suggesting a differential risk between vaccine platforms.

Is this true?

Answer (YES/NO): NO